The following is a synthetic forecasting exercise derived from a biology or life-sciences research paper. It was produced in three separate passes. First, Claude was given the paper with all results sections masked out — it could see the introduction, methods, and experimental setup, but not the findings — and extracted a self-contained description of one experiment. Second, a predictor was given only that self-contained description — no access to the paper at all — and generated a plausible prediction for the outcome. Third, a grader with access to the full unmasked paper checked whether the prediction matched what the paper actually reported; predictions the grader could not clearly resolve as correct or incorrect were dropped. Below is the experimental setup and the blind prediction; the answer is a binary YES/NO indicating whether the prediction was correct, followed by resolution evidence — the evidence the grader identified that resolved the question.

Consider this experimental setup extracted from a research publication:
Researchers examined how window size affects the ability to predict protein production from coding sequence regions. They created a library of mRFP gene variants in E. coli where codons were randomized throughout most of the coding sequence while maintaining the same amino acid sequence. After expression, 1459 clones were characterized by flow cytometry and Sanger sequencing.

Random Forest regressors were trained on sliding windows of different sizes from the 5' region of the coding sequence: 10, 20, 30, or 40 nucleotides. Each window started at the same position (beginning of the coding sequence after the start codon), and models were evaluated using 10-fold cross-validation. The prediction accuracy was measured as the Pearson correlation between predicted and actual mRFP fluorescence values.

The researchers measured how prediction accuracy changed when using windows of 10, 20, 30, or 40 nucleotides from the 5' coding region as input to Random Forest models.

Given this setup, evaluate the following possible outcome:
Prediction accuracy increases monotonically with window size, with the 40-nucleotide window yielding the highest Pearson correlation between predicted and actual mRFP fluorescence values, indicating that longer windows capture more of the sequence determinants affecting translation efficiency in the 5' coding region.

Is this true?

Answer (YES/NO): NO